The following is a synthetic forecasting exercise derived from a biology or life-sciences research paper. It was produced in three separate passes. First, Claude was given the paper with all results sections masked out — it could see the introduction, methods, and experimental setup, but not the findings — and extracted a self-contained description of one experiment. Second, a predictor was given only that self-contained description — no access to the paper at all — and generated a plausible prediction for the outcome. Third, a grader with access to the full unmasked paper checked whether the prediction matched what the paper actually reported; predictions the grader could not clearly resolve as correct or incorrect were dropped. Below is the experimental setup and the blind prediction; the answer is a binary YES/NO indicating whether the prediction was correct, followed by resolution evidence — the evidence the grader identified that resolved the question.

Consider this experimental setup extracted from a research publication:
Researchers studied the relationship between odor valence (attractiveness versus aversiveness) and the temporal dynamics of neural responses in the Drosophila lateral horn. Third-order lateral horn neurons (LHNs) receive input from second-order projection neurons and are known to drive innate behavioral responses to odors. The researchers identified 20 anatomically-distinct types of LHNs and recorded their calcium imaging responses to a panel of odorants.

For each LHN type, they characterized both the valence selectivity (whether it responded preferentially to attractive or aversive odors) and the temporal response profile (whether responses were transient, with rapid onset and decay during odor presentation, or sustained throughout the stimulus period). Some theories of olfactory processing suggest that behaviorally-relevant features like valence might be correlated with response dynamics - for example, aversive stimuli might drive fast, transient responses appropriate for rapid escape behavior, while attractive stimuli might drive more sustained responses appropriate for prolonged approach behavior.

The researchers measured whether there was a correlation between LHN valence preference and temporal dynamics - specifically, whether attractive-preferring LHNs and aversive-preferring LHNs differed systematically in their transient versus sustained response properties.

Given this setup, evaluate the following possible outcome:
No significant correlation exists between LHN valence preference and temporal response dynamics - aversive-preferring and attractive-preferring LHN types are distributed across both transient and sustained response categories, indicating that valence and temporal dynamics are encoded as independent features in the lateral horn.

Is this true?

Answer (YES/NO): YES